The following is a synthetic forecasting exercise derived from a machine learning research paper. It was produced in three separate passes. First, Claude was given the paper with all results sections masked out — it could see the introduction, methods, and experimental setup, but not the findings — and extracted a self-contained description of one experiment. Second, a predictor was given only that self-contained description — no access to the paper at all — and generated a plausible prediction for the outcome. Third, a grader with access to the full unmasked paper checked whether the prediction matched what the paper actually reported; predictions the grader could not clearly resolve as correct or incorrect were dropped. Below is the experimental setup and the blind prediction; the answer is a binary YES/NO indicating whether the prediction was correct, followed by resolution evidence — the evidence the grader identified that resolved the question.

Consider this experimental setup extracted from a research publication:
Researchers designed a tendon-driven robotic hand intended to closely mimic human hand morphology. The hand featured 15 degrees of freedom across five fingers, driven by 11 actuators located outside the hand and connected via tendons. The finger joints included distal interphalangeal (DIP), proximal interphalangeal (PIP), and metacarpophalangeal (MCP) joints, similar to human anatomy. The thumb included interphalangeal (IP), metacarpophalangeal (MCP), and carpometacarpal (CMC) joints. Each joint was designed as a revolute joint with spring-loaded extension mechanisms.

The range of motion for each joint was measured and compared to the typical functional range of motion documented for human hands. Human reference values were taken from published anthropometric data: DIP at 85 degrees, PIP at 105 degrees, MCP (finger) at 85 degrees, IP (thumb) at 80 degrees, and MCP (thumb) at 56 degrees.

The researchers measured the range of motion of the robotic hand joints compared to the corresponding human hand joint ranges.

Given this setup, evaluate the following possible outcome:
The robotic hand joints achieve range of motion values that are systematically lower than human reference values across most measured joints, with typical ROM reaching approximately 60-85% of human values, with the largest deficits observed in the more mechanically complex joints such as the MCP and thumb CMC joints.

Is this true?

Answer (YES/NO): NO